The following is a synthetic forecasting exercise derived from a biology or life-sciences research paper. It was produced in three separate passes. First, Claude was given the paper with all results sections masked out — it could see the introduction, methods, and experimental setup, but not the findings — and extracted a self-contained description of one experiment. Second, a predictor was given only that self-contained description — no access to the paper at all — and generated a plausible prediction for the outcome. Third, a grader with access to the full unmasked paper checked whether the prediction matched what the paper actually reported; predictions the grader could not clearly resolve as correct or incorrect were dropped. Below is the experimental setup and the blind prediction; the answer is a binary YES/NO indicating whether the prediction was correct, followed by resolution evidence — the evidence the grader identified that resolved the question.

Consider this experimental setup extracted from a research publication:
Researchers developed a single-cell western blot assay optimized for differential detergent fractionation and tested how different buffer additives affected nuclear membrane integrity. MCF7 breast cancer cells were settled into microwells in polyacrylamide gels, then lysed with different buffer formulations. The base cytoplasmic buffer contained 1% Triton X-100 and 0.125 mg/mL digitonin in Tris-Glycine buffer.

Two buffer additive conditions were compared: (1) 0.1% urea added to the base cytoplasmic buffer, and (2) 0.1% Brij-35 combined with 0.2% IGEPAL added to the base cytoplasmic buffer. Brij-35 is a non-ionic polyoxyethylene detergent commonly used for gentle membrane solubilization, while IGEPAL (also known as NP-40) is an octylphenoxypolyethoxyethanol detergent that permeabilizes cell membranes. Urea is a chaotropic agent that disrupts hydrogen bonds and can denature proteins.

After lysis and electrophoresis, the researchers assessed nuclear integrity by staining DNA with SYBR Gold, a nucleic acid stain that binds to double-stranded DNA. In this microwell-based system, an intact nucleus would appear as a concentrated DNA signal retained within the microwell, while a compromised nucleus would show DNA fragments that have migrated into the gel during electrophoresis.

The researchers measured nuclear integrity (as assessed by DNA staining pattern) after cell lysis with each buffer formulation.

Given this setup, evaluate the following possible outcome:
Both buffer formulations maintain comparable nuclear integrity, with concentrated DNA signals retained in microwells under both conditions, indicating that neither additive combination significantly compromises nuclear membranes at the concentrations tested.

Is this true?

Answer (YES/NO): NO